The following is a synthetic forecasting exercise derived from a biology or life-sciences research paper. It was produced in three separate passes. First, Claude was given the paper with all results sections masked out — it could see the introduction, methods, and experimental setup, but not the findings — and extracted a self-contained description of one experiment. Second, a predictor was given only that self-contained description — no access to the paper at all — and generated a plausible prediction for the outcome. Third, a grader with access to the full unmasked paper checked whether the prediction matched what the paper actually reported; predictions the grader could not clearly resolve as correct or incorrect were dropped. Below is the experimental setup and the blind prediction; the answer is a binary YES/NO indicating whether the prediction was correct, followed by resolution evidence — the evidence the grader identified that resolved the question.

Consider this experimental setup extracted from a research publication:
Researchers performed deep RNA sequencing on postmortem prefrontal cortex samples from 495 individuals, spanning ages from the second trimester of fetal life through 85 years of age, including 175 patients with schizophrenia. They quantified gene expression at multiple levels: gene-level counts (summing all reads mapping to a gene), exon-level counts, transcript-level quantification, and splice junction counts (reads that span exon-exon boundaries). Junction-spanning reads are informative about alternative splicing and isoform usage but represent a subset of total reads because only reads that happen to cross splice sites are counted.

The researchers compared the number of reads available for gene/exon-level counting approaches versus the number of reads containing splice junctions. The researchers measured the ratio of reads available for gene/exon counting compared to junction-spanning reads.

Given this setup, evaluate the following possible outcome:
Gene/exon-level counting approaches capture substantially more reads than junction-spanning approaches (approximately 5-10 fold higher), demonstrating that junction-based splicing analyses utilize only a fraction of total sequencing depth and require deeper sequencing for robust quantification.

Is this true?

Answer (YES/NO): NO